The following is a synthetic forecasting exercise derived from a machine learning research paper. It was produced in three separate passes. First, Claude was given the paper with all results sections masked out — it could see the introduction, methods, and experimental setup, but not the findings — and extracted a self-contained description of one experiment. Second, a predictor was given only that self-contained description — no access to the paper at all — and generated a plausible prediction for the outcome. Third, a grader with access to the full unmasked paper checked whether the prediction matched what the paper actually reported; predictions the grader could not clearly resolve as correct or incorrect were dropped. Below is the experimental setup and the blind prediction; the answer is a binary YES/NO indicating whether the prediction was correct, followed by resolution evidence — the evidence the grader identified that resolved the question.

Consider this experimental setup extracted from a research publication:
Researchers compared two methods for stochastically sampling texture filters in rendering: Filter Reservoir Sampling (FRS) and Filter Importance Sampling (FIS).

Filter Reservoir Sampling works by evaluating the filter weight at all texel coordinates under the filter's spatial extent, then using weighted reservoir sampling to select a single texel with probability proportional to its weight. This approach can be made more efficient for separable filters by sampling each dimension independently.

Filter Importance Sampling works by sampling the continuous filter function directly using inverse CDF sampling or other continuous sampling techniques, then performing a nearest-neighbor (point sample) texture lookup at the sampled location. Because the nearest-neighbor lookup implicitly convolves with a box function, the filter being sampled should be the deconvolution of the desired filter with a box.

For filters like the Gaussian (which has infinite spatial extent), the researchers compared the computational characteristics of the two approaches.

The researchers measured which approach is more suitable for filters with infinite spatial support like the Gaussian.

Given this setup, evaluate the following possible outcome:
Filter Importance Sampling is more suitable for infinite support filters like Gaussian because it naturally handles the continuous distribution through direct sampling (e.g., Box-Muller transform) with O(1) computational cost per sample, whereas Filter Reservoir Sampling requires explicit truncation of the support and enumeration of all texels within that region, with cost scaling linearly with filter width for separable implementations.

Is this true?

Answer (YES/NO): YES